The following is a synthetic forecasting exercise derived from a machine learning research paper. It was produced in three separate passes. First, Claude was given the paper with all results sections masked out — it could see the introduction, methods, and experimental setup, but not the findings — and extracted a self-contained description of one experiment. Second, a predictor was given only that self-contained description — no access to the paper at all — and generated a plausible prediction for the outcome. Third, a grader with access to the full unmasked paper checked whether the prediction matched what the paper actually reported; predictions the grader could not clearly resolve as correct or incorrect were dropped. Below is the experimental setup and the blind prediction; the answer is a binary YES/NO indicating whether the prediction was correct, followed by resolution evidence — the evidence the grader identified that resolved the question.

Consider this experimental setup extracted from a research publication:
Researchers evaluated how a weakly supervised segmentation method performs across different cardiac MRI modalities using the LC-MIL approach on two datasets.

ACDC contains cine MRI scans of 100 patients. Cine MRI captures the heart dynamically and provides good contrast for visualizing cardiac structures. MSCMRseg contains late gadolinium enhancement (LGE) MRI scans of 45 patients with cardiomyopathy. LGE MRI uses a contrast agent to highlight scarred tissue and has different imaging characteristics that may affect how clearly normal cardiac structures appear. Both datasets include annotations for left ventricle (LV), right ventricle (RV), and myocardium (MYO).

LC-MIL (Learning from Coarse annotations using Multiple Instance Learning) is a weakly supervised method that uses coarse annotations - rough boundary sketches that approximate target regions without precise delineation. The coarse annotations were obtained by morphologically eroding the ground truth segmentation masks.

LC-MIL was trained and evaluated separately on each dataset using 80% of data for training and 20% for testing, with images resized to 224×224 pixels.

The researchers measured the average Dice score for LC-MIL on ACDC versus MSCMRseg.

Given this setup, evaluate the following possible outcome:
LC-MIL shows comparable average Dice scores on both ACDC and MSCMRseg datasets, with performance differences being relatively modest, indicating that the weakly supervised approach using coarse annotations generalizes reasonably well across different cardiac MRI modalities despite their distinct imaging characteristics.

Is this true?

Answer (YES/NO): NO